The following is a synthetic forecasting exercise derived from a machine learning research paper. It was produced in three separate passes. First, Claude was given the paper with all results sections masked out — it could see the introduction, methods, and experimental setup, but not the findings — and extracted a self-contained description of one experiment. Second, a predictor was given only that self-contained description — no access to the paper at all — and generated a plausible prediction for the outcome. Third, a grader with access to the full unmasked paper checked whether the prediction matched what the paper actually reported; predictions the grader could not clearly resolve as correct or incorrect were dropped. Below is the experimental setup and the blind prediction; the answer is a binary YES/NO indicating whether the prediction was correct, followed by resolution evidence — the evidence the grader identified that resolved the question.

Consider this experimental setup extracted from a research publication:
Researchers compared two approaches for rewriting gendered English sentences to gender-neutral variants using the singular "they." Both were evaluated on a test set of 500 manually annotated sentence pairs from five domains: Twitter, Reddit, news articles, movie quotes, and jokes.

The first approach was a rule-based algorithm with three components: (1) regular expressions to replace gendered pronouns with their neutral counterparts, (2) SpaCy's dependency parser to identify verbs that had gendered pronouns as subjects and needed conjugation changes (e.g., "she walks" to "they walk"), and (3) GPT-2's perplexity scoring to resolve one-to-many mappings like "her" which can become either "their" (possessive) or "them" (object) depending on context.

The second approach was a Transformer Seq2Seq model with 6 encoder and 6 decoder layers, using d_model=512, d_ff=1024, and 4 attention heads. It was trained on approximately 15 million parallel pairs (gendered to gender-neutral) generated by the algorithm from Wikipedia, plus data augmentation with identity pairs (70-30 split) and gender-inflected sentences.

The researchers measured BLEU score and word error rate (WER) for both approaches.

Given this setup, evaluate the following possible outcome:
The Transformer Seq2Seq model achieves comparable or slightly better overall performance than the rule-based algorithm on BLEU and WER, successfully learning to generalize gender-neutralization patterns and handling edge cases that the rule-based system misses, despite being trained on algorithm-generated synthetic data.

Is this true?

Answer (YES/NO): NO